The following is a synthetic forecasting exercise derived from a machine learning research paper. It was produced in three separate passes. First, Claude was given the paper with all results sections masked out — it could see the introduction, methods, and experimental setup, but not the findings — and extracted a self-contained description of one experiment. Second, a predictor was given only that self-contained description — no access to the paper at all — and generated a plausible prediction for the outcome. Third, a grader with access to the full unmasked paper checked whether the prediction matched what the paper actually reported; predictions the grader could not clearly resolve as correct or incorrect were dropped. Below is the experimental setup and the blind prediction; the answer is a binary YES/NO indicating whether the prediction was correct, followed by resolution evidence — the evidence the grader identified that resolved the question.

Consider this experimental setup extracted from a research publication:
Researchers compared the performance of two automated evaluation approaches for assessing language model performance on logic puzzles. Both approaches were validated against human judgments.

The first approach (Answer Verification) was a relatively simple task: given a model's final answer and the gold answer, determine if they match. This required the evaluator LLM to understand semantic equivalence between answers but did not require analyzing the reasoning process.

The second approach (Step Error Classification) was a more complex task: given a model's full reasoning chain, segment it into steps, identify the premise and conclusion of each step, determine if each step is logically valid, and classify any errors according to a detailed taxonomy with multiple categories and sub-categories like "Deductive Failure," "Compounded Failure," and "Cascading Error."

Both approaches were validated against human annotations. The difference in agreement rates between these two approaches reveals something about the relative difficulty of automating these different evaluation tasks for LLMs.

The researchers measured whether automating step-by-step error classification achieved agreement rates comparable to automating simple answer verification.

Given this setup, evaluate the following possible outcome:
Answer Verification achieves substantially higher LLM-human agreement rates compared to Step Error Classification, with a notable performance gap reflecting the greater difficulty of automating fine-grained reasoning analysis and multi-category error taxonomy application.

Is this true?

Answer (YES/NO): YES